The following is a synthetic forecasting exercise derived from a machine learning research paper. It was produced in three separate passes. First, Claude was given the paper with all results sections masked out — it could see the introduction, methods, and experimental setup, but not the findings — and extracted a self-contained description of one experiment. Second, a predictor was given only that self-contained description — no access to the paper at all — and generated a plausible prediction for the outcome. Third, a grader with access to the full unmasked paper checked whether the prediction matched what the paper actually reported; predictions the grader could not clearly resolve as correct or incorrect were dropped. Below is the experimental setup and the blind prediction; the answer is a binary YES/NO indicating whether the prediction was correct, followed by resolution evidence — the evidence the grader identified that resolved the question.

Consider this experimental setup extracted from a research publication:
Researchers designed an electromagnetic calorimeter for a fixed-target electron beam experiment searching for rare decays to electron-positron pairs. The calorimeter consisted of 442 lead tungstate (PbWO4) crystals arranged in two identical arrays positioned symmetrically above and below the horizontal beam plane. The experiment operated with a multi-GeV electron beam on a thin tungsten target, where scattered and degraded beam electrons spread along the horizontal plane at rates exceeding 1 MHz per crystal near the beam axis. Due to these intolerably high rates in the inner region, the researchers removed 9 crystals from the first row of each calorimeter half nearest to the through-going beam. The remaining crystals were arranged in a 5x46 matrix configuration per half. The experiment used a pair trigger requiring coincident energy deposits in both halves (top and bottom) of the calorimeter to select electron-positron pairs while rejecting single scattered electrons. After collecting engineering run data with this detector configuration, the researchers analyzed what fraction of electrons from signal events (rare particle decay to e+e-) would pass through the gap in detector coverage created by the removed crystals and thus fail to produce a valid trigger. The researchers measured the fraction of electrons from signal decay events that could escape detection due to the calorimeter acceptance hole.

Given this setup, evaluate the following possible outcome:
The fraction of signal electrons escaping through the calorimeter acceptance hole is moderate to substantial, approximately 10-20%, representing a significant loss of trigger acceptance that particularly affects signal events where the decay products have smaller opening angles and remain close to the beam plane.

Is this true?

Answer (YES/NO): NO